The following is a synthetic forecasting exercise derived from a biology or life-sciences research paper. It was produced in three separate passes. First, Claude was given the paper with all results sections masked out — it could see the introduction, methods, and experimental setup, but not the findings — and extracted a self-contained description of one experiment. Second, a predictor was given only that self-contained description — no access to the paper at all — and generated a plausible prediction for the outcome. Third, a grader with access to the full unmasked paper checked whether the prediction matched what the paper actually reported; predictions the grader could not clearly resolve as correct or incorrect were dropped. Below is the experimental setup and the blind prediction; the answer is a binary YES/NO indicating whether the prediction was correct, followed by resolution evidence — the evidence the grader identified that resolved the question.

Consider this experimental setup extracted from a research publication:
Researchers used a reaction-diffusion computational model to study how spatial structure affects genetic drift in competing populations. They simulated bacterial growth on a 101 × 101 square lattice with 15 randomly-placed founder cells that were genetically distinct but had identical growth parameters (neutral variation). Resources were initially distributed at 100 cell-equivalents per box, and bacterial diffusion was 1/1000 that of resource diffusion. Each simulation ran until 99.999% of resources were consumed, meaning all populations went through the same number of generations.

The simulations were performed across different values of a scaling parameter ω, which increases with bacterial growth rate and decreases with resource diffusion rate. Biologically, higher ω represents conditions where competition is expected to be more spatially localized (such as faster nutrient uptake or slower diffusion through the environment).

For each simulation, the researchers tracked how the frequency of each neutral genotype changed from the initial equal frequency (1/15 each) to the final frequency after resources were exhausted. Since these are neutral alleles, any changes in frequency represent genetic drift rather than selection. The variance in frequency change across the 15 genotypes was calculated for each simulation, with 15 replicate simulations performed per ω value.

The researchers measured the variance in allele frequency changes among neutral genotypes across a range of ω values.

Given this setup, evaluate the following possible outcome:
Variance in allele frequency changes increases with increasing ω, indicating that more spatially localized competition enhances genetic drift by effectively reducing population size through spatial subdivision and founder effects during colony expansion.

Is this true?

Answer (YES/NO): YES